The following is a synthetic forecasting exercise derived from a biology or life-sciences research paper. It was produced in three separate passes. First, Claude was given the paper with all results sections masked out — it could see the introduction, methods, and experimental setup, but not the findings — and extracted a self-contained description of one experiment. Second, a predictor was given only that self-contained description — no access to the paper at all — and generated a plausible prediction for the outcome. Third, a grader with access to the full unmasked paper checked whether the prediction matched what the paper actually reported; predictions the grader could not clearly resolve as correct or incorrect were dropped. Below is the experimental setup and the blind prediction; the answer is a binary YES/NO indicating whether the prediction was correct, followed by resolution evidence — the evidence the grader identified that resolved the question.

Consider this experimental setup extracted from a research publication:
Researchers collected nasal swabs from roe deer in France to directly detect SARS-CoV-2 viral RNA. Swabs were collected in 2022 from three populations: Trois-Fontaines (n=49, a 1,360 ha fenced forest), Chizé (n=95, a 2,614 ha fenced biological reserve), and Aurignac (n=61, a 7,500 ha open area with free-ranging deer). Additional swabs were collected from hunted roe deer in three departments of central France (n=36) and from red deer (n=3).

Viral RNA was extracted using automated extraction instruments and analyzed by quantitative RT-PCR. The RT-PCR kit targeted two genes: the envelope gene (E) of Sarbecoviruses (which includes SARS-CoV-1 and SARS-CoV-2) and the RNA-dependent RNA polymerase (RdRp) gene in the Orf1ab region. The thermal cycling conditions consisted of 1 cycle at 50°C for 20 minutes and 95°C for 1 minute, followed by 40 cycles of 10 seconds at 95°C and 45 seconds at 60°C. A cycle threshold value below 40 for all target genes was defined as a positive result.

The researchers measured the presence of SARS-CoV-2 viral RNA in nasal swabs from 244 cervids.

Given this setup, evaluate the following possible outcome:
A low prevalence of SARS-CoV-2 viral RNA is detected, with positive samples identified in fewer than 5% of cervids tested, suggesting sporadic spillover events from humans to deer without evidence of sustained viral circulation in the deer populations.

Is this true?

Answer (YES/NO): NO